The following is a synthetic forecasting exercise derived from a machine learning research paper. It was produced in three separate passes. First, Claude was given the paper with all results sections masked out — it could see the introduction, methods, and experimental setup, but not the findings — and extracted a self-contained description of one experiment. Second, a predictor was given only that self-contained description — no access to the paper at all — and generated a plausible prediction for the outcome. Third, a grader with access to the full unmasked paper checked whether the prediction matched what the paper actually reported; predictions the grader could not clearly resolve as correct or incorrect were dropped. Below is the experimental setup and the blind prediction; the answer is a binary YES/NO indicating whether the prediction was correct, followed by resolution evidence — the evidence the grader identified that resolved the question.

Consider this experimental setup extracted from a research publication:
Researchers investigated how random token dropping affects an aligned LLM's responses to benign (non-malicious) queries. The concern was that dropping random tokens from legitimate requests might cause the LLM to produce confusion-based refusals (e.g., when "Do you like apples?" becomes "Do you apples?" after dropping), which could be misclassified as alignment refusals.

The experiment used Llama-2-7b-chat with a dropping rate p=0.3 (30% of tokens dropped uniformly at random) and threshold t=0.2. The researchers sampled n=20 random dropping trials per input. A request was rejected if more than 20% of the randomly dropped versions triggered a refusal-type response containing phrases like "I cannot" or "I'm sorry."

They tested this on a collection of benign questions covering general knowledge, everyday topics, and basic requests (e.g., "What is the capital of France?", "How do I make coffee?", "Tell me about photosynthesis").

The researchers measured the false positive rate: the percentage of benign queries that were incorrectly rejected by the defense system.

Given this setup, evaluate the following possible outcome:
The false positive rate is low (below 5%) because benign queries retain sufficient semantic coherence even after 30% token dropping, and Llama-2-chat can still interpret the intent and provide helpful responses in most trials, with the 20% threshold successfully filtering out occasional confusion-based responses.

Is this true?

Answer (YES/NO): YES